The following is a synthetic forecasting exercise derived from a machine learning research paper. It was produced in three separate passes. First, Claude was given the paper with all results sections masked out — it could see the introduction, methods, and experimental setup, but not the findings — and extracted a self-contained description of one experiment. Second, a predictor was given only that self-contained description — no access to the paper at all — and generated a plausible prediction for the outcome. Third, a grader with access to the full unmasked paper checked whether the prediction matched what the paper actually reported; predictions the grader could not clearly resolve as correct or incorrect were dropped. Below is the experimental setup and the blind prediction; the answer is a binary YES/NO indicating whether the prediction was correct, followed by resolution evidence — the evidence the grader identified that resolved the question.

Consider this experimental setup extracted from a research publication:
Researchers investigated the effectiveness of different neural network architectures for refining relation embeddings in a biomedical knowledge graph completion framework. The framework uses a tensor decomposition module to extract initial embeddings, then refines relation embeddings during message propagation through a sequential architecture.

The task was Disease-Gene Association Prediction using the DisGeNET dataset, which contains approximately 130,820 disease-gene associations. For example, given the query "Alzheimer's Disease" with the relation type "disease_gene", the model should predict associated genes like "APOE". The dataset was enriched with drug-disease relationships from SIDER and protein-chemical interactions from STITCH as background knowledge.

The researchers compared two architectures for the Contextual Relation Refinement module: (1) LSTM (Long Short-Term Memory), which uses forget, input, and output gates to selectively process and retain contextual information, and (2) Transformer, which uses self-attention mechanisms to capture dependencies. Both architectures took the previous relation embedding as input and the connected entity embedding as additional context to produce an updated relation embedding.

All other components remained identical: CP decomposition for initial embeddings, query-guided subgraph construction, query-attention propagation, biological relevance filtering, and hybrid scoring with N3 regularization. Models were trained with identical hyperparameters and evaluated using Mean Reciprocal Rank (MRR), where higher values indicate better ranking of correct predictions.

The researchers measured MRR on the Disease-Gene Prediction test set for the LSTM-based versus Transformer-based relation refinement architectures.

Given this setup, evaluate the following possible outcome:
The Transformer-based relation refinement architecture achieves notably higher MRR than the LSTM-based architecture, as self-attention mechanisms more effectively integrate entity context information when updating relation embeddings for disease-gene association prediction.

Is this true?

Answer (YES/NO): NO